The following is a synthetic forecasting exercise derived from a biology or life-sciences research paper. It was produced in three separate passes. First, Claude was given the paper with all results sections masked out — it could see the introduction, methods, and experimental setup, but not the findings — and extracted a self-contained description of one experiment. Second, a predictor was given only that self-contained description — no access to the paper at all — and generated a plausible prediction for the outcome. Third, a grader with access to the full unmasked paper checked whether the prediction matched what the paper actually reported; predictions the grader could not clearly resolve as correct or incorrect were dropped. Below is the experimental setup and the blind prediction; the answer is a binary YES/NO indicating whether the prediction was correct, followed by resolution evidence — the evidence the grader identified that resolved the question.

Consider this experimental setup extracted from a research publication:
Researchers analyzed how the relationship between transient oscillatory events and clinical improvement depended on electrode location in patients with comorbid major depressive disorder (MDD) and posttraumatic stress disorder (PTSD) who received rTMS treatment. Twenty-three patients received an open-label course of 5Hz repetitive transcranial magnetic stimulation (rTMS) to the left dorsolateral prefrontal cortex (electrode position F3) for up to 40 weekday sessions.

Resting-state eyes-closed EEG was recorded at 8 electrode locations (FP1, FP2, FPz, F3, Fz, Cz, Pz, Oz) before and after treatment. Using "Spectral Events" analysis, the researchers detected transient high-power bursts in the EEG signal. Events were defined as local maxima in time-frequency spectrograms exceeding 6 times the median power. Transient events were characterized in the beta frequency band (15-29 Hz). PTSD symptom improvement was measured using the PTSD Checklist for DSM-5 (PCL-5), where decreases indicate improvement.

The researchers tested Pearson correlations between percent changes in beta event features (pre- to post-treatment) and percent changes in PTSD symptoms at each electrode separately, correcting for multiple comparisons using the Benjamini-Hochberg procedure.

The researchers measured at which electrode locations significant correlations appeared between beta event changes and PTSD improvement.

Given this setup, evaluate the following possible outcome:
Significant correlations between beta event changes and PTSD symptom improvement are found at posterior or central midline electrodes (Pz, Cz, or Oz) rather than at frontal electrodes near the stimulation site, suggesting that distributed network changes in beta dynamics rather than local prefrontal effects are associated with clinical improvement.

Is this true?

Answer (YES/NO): NO